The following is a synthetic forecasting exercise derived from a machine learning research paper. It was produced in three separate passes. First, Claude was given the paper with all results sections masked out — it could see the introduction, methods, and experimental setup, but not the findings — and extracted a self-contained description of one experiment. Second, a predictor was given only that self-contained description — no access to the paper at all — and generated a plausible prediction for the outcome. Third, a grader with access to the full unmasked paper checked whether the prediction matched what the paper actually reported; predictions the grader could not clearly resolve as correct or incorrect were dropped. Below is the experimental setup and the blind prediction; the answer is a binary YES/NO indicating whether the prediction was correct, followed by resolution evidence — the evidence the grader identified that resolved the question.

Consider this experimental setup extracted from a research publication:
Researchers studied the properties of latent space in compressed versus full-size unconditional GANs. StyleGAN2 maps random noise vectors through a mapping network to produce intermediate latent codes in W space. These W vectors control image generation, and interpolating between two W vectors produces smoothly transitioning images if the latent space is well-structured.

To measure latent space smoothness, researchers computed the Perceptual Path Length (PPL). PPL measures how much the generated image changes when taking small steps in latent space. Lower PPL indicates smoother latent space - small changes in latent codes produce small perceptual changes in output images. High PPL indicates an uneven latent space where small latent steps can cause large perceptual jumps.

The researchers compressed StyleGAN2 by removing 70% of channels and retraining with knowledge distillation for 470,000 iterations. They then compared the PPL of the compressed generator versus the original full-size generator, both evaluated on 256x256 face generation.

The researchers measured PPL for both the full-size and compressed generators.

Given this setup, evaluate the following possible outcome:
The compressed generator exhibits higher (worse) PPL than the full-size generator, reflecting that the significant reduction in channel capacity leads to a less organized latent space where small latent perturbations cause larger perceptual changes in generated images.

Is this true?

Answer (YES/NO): NO